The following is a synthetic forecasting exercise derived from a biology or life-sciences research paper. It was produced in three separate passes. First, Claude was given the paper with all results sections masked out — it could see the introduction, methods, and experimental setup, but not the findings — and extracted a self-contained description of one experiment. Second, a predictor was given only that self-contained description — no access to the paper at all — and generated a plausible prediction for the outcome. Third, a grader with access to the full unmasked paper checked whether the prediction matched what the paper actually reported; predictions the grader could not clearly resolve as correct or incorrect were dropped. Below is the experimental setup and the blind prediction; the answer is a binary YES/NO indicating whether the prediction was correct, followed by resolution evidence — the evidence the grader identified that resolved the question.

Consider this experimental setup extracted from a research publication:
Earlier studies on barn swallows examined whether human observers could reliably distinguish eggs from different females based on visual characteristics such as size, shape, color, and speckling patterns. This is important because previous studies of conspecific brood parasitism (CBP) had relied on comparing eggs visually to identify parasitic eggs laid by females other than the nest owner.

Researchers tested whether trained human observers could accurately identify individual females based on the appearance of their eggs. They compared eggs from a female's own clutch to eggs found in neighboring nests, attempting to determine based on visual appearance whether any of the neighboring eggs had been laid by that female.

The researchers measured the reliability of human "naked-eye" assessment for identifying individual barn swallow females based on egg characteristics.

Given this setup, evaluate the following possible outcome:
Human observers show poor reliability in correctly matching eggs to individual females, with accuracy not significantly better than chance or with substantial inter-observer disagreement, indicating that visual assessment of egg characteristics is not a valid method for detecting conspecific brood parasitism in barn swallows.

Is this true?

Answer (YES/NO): YES